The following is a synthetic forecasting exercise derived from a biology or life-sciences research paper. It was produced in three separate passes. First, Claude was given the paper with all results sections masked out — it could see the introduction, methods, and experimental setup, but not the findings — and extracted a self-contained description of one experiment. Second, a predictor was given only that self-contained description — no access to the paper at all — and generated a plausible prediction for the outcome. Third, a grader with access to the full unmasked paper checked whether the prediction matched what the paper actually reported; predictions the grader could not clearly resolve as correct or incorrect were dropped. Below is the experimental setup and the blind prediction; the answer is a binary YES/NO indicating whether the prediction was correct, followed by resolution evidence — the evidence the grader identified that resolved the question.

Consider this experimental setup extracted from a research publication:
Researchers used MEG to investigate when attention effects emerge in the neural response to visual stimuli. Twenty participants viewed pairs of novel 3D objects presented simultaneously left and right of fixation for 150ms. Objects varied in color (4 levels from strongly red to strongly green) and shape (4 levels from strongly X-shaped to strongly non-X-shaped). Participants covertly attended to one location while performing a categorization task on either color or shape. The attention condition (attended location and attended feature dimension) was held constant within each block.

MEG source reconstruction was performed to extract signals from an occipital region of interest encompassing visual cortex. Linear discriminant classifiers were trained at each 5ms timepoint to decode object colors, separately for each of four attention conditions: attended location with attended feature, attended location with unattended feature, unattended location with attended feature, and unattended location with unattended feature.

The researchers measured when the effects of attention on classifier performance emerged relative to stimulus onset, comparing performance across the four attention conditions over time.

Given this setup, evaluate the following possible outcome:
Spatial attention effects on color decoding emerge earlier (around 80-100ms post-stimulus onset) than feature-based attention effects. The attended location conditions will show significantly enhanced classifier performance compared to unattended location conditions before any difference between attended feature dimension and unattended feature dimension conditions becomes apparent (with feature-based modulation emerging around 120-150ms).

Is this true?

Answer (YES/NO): NO